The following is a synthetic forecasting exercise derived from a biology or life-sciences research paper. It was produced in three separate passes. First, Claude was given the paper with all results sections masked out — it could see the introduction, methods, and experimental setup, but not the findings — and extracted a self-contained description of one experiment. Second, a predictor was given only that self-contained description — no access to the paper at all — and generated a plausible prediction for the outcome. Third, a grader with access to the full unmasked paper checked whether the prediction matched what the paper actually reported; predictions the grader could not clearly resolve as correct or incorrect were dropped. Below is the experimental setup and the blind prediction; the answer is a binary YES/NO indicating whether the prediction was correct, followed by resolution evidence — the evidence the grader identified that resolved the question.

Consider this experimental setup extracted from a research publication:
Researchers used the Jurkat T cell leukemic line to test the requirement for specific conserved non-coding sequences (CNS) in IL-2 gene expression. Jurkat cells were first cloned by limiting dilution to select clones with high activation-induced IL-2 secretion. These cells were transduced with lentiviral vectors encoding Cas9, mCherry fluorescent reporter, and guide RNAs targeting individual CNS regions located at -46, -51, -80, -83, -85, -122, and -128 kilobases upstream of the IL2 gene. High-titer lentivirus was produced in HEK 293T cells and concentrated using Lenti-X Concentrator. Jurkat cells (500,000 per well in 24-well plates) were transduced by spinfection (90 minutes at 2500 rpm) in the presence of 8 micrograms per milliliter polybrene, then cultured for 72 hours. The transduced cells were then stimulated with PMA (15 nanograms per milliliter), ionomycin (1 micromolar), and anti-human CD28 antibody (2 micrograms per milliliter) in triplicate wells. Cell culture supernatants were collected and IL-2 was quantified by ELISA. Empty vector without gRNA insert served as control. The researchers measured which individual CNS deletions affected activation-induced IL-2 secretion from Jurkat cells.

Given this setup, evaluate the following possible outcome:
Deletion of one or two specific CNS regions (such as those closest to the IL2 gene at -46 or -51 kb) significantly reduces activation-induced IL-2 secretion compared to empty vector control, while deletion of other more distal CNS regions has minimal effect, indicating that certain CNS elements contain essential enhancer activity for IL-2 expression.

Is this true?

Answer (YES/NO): NO